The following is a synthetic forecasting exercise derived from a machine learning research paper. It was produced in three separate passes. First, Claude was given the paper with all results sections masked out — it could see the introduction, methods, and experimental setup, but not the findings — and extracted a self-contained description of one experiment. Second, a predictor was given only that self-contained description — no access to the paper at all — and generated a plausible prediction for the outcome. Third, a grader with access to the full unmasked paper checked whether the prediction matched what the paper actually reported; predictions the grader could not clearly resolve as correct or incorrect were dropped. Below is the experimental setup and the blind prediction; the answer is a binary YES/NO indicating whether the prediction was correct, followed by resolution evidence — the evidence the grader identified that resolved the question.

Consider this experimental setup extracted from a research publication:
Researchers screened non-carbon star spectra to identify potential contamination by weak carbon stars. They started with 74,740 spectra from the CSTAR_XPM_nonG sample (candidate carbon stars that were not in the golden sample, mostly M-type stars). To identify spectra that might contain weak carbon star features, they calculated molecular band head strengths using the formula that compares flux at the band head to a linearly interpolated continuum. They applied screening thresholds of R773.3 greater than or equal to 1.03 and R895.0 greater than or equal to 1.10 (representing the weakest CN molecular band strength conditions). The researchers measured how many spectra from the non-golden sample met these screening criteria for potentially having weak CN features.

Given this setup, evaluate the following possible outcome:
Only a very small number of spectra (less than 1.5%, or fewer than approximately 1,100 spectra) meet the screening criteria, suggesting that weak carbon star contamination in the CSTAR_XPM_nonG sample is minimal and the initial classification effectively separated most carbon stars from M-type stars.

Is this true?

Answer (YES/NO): NO